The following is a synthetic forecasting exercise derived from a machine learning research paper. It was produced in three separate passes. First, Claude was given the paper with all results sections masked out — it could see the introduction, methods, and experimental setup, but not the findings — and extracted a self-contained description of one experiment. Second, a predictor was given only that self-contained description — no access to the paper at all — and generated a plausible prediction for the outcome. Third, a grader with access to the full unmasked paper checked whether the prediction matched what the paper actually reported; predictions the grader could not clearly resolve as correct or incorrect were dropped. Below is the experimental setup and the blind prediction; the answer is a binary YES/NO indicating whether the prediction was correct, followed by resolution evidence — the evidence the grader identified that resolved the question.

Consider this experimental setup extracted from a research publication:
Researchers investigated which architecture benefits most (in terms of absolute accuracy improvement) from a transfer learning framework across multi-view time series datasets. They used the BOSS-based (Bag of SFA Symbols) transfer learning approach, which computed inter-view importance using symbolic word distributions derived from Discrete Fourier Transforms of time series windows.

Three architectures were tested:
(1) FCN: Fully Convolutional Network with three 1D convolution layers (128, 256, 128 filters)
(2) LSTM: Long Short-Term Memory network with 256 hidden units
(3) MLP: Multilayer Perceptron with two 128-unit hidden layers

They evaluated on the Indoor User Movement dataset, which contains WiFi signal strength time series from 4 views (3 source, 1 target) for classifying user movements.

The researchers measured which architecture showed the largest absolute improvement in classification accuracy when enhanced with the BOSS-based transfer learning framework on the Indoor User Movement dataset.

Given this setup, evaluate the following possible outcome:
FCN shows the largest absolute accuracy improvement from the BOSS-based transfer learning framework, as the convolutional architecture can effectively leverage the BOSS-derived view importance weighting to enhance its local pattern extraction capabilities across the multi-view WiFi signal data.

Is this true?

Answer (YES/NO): YES